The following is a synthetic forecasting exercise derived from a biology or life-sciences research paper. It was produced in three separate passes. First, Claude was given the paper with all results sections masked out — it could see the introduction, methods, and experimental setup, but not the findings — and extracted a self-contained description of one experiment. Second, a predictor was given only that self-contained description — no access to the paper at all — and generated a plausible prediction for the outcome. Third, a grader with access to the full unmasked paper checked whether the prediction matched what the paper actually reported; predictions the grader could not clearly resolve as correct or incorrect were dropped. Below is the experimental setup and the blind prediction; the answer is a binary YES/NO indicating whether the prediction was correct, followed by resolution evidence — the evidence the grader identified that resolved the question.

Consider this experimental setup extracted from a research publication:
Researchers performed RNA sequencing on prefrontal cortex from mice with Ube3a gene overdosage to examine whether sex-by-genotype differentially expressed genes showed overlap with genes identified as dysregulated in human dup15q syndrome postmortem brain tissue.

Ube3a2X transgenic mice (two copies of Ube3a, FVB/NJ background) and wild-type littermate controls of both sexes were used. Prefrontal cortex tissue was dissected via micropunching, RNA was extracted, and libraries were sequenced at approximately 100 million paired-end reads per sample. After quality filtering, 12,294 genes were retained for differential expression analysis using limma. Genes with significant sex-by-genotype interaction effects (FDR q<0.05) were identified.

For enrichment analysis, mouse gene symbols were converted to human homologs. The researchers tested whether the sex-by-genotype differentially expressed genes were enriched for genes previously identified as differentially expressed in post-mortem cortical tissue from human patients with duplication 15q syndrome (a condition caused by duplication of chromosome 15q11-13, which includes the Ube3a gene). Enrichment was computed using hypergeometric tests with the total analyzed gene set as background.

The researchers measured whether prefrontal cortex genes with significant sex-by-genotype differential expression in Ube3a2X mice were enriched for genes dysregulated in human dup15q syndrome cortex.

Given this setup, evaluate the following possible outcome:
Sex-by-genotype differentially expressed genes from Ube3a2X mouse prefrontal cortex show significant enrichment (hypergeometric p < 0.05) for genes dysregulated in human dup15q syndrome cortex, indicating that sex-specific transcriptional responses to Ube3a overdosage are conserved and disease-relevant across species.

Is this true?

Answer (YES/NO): YES